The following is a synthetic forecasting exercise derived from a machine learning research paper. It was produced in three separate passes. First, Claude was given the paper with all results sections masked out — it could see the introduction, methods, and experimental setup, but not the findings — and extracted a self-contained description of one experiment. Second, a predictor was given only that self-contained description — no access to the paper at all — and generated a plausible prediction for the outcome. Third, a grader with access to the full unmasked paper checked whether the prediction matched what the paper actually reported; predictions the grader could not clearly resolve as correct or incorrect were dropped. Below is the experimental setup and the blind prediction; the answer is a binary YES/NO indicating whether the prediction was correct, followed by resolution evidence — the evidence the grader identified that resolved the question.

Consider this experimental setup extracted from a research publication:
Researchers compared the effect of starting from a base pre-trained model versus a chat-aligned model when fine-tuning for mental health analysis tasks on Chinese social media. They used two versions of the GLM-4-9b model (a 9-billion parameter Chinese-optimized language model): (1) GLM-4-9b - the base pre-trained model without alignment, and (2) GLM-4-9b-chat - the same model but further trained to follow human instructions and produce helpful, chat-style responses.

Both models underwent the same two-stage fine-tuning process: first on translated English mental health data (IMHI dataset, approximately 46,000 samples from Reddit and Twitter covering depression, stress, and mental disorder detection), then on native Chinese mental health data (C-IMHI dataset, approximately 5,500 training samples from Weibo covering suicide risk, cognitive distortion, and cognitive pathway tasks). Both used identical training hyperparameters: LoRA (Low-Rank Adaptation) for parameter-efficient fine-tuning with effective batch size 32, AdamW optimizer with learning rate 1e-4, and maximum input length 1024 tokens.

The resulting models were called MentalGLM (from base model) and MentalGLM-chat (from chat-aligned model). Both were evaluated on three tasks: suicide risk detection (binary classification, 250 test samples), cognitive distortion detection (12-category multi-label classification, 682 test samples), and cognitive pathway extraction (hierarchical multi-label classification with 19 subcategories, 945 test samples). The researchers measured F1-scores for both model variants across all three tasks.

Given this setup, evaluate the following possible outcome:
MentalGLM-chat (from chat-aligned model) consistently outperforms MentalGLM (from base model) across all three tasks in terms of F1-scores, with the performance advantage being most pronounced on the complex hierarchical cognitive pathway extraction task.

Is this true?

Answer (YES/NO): NO